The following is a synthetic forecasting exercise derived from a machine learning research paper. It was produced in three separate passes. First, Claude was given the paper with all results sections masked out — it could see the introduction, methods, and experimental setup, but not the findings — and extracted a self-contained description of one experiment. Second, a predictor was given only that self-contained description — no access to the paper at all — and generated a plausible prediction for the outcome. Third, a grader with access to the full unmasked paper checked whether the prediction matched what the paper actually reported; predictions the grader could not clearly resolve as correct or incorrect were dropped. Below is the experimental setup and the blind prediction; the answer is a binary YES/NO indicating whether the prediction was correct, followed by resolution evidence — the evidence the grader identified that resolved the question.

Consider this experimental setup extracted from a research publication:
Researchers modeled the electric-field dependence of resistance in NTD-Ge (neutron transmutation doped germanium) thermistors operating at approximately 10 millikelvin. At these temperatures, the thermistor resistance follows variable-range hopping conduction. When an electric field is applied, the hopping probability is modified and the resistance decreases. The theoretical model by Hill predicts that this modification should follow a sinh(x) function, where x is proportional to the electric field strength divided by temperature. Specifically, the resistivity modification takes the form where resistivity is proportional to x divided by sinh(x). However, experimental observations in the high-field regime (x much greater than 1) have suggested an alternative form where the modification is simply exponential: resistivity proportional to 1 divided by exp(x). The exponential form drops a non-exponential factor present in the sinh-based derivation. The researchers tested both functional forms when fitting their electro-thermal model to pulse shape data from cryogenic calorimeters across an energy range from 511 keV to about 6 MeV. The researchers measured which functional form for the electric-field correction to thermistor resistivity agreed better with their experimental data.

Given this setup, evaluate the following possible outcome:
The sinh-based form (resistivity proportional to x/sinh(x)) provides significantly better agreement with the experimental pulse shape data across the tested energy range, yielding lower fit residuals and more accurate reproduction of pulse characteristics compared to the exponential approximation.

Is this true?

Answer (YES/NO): NO